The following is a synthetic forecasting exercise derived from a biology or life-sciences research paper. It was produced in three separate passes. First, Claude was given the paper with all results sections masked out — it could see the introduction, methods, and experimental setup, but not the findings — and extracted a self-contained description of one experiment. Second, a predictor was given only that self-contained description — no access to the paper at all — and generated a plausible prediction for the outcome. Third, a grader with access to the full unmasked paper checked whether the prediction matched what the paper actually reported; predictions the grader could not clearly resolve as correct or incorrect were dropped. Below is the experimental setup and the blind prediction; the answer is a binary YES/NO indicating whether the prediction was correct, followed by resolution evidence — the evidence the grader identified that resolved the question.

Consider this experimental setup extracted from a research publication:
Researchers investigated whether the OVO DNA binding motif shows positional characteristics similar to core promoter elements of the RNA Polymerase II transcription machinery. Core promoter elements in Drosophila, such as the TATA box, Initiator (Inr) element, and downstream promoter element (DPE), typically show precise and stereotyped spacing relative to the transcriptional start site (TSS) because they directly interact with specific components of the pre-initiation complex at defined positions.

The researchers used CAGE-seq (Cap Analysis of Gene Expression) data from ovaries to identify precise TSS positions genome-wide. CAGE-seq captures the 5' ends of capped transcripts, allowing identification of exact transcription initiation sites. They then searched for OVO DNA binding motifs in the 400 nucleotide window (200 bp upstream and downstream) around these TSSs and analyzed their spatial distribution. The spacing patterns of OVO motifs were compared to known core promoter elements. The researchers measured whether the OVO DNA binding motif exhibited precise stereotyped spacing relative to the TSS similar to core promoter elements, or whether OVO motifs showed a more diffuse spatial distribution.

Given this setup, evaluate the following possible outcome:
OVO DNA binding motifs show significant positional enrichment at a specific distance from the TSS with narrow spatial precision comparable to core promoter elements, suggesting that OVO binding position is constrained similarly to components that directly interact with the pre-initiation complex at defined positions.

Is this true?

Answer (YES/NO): NO